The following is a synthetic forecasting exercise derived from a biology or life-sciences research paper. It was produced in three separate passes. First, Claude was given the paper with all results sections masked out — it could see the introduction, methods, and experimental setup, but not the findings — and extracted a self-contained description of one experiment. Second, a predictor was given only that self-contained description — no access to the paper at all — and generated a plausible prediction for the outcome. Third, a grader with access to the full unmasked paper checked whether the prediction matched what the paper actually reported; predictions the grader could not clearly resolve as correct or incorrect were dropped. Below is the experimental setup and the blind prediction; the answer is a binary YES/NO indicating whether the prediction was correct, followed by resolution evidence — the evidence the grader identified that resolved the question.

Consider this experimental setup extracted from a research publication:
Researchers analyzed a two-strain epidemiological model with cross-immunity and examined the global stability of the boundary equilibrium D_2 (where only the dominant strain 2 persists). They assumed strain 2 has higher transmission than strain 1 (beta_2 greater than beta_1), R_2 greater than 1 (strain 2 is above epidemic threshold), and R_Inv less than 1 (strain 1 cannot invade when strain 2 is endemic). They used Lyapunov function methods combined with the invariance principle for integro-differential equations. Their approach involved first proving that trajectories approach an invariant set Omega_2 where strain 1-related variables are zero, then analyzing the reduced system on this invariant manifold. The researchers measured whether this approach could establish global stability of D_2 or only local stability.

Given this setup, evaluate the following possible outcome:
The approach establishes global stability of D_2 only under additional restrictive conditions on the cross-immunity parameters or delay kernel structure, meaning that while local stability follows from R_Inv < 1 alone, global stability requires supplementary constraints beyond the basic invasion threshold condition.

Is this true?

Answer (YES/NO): NO